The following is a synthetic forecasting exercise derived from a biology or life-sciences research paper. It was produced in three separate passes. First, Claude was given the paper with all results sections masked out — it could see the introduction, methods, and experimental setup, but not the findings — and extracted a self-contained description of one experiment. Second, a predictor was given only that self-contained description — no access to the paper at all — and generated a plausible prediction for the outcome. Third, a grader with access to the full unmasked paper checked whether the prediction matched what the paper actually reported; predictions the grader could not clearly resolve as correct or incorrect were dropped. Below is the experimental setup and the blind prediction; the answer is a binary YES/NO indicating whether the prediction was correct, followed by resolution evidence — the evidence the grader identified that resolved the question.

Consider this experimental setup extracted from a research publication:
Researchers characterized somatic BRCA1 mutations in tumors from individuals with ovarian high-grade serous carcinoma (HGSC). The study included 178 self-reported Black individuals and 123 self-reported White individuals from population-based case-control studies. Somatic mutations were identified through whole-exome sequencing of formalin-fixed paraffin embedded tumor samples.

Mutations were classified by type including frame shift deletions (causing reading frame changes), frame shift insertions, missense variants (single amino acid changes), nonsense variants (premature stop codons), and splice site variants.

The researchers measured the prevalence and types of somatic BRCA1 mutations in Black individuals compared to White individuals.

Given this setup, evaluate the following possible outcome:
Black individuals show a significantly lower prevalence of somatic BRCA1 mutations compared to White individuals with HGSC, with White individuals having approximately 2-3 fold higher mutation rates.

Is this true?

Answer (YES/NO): NO